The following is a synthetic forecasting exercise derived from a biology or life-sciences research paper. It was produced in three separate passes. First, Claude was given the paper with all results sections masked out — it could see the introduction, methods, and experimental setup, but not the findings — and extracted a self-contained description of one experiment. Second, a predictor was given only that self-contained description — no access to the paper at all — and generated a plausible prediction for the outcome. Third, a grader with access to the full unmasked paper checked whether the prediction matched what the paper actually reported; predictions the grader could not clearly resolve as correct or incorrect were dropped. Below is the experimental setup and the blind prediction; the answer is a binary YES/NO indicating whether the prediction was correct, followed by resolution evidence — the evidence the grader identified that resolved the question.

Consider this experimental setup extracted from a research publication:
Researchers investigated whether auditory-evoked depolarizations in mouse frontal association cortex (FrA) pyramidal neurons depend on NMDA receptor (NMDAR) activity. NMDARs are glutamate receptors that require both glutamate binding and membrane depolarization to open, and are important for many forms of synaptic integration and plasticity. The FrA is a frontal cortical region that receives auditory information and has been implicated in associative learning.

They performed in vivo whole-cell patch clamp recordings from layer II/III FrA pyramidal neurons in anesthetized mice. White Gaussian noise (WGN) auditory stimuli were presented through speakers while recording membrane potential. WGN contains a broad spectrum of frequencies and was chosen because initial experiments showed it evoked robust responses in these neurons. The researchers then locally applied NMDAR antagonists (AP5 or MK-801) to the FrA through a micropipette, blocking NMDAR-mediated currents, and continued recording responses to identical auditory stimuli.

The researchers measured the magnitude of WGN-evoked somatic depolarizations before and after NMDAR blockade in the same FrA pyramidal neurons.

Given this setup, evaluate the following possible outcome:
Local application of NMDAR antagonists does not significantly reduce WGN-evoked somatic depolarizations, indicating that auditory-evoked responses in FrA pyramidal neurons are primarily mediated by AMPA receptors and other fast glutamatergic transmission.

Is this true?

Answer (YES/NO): NO